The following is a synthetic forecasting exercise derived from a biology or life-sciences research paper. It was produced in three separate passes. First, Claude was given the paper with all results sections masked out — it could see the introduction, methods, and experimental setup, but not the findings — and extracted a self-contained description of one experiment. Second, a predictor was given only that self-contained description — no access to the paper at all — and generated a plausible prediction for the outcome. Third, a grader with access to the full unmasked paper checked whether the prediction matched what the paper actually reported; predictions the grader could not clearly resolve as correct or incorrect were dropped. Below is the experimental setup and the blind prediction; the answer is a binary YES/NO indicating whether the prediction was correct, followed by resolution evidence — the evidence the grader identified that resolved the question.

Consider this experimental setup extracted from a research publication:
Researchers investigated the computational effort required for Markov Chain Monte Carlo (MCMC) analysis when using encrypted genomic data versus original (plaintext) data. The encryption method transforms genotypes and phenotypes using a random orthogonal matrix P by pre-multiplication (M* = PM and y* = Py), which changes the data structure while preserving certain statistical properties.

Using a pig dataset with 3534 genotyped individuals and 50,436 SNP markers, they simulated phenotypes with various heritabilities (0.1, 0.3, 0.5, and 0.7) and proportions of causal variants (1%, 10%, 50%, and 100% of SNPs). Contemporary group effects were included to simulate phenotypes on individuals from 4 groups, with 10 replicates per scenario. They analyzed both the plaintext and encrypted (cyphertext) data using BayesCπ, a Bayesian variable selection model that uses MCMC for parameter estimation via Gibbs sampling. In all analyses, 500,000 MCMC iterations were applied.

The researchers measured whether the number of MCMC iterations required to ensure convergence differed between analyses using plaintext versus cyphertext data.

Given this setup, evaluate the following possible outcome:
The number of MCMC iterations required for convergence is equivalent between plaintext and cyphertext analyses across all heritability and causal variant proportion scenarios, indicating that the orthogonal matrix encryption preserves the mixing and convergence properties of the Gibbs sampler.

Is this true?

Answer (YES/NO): YES